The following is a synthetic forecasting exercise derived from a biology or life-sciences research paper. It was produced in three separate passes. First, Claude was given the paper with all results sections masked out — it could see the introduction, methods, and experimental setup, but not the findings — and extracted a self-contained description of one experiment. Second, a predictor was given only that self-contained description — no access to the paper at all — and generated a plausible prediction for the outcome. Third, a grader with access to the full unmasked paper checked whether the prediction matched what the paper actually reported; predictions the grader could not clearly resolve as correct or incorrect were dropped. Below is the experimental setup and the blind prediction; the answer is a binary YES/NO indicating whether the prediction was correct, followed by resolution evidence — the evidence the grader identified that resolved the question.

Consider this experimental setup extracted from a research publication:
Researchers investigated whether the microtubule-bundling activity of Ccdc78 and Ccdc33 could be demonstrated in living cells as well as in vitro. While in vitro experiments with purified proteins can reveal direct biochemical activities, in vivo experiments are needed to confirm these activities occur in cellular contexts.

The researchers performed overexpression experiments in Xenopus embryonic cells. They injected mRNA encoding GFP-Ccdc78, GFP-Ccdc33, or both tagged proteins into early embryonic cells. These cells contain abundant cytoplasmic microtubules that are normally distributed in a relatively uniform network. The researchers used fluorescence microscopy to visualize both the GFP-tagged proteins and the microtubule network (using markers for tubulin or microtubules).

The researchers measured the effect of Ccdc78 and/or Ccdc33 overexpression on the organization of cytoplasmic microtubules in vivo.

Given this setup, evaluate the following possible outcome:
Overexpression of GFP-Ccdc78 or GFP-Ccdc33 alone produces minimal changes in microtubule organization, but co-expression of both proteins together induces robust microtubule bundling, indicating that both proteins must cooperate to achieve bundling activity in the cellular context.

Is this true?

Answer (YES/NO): NO